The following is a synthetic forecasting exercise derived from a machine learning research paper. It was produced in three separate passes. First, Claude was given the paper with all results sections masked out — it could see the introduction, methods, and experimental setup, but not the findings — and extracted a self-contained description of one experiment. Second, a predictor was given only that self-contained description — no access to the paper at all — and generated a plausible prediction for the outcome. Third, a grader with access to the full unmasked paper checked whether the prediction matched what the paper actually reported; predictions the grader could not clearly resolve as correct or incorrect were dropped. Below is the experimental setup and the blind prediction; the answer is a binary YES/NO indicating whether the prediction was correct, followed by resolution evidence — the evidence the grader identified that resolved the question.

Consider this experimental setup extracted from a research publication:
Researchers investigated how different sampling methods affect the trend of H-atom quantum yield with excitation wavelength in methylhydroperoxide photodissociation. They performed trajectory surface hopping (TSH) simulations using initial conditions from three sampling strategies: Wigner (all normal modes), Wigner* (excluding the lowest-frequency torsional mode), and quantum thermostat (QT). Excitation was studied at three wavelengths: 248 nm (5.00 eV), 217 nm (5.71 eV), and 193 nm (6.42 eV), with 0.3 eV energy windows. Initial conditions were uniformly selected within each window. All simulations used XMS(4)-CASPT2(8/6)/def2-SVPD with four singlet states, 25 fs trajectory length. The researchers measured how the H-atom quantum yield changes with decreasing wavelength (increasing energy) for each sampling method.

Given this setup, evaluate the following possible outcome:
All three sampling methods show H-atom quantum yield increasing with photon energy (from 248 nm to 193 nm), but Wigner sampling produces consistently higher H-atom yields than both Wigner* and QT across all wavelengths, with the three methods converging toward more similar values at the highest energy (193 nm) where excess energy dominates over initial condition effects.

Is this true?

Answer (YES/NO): NO